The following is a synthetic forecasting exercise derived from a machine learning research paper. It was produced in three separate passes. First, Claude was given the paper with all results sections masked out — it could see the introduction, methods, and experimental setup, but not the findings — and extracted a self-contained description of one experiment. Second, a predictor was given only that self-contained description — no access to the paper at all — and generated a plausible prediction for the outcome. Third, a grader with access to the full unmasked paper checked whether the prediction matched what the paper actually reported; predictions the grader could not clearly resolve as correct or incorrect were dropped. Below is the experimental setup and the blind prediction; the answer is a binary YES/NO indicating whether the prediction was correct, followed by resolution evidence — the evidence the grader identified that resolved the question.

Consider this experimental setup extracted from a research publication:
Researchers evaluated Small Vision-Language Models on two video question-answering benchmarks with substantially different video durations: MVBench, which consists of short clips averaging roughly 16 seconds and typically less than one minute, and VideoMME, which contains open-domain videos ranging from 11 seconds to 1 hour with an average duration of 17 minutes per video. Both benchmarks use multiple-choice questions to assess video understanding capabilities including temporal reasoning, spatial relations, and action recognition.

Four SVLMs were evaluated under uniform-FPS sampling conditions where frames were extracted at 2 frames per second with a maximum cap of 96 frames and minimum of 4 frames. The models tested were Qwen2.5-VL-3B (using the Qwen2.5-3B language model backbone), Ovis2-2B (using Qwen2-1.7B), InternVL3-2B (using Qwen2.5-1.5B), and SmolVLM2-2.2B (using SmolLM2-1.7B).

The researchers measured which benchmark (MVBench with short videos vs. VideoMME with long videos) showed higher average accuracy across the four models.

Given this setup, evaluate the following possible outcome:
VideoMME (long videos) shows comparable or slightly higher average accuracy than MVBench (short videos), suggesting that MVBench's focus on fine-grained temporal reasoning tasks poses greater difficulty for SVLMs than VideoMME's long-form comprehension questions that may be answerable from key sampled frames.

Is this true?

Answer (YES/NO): NO